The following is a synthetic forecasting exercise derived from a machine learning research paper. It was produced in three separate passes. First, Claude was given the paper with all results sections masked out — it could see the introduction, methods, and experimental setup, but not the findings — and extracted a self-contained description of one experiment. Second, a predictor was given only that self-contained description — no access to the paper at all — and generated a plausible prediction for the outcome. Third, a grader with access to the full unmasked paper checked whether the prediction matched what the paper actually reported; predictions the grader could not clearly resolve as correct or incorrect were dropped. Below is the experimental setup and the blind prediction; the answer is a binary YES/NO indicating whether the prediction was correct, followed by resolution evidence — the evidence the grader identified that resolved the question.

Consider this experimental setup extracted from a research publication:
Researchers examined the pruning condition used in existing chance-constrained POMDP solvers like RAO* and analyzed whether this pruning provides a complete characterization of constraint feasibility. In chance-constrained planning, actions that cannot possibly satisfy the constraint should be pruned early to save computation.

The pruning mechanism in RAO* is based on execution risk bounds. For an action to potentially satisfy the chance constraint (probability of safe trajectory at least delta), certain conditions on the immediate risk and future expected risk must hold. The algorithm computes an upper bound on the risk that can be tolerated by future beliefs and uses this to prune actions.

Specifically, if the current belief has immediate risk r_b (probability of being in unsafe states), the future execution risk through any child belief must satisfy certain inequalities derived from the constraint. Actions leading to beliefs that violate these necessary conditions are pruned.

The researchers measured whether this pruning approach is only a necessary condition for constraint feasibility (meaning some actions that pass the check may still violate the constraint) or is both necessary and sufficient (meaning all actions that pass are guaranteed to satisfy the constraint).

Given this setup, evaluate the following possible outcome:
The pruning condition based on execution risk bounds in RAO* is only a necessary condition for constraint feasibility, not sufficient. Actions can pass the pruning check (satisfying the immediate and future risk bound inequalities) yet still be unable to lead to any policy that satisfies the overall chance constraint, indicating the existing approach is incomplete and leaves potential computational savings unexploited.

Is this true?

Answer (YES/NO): YES